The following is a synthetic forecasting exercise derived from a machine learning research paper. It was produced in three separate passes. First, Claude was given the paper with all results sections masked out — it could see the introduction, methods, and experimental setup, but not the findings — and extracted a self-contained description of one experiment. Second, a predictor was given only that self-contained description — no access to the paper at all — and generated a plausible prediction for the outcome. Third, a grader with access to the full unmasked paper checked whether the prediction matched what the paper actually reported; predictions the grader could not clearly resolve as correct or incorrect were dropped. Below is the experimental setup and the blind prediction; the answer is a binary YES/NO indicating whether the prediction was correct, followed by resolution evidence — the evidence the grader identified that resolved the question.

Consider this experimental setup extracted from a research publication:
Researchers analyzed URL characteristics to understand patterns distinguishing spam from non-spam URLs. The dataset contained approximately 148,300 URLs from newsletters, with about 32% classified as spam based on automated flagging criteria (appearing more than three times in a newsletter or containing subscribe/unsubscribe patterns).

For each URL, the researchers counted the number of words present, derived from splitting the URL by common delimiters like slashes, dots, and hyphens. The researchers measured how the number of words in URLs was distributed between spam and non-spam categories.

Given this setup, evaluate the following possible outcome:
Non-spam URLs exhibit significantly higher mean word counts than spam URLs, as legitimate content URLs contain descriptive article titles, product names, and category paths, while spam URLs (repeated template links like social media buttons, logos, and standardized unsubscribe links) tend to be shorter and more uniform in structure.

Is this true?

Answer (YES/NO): YES